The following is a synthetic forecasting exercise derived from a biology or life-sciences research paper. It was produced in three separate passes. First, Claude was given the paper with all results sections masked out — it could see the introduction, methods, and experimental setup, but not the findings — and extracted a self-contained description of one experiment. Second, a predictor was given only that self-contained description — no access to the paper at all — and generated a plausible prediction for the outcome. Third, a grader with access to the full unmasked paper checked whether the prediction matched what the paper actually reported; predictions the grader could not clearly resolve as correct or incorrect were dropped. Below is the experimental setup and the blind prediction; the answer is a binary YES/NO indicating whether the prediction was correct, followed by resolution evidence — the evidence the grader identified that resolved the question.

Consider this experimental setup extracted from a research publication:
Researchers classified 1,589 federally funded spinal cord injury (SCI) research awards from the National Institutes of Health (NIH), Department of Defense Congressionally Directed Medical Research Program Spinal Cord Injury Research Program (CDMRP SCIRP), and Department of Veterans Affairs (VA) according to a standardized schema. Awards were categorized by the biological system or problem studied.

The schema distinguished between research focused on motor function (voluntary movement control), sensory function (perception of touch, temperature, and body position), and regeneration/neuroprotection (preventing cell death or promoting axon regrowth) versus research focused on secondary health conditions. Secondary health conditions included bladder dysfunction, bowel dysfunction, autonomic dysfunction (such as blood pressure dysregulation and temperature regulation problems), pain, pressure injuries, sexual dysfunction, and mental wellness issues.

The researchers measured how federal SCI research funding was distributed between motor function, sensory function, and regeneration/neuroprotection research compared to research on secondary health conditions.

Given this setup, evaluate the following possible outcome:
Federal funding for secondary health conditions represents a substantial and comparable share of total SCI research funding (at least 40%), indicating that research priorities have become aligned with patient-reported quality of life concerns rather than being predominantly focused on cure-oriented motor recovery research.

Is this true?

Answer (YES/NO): NO